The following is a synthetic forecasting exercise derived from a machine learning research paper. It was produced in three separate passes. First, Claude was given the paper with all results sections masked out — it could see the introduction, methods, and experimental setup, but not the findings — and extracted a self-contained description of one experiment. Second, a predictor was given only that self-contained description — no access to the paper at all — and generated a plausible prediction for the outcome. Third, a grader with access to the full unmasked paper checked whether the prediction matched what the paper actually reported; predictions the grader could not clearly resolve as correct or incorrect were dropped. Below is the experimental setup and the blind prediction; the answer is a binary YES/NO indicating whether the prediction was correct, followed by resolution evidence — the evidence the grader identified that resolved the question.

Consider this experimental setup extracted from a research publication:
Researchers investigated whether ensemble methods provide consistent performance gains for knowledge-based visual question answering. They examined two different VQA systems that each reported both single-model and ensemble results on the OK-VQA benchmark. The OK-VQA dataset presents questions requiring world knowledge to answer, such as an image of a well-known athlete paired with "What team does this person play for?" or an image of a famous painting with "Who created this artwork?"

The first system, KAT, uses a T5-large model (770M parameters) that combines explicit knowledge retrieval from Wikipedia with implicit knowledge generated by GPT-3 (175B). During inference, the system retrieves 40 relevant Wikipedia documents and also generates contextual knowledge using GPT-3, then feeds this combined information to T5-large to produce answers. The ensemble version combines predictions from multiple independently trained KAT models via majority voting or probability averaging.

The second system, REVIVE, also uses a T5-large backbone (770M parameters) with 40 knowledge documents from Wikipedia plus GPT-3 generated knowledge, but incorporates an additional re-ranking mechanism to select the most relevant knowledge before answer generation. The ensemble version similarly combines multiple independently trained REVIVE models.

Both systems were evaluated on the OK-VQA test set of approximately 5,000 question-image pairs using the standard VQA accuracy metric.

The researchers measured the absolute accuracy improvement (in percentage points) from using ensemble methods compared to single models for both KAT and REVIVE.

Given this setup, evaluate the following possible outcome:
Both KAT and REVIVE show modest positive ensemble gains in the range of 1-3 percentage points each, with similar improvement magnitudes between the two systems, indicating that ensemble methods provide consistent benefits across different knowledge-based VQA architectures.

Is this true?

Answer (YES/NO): YES